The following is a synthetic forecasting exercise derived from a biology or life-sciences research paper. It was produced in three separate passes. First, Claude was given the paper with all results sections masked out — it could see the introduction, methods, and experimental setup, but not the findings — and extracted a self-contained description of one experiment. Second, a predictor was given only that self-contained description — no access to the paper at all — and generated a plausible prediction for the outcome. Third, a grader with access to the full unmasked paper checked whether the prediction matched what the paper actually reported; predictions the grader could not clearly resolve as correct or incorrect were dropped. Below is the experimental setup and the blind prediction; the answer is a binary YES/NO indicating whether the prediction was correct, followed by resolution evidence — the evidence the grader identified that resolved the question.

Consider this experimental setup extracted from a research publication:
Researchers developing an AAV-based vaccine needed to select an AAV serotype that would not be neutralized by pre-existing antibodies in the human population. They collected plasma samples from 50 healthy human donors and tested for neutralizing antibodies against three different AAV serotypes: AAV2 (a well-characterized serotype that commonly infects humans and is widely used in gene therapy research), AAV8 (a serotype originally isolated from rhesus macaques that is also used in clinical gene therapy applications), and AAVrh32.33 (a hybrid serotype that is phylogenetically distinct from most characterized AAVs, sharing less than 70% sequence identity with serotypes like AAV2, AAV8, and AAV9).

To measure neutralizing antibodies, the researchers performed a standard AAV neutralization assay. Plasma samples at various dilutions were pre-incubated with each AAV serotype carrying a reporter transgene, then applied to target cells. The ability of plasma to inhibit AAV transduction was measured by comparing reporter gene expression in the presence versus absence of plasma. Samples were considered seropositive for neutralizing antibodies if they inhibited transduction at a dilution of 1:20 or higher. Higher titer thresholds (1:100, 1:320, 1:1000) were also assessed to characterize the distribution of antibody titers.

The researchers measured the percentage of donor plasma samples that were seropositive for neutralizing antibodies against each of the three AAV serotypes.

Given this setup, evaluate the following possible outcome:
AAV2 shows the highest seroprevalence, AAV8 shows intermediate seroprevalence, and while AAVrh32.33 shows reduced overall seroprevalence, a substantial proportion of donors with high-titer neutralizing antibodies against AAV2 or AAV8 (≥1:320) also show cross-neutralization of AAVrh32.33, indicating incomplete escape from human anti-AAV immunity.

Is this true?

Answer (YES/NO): NO